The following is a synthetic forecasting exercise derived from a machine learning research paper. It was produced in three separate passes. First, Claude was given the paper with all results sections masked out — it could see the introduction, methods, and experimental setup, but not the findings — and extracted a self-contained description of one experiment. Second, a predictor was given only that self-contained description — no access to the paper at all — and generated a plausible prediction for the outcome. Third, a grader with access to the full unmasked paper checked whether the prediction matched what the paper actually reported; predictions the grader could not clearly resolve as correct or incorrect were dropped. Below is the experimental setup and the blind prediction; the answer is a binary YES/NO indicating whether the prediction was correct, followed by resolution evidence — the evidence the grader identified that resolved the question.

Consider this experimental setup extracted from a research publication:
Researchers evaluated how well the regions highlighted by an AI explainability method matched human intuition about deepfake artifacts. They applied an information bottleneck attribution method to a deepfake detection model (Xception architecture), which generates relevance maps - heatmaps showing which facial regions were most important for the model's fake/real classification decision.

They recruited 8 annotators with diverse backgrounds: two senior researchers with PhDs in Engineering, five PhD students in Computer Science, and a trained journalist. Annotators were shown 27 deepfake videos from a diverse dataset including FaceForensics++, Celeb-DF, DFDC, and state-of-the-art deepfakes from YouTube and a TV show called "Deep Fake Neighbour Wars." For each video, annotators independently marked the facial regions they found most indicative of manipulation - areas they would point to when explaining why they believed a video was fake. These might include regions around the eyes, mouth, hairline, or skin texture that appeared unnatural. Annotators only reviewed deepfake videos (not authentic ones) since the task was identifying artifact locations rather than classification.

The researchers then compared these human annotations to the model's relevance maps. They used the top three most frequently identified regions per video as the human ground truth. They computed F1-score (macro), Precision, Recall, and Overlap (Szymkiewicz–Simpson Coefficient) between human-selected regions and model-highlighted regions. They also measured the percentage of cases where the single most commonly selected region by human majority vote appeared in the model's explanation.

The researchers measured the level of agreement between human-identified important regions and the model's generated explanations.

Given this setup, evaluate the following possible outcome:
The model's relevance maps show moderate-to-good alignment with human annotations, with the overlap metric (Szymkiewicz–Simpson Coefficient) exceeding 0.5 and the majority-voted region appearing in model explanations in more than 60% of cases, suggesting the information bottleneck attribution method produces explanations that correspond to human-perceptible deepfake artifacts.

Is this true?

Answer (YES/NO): YES